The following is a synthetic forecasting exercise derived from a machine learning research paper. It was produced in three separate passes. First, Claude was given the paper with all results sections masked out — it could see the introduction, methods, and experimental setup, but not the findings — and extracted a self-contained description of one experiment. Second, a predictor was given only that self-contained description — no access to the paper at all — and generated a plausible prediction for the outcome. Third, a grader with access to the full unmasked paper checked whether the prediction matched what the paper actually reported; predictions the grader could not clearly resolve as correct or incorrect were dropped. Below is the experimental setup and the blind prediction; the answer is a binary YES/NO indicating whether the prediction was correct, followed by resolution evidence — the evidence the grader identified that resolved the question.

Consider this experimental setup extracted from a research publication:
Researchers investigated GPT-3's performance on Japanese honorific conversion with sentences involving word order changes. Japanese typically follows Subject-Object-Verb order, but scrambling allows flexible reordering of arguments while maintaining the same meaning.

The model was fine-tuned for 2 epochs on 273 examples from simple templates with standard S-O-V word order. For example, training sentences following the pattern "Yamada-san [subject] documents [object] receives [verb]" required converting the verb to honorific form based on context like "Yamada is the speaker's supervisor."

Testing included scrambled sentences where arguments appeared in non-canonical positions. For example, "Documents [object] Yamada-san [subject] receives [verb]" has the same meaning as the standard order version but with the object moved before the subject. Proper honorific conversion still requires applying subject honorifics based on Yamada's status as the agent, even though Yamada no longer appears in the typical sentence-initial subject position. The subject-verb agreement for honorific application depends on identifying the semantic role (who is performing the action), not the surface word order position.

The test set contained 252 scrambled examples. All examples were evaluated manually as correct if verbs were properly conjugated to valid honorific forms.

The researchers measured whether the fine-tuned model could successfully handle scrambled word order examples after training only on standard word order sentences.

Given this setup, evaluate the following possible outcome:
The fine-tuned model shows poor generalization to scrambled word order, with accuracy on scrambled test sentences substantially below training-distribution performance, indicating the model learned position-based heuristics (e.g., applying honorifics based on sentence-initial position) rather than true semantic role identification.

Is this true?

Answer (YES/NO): NO